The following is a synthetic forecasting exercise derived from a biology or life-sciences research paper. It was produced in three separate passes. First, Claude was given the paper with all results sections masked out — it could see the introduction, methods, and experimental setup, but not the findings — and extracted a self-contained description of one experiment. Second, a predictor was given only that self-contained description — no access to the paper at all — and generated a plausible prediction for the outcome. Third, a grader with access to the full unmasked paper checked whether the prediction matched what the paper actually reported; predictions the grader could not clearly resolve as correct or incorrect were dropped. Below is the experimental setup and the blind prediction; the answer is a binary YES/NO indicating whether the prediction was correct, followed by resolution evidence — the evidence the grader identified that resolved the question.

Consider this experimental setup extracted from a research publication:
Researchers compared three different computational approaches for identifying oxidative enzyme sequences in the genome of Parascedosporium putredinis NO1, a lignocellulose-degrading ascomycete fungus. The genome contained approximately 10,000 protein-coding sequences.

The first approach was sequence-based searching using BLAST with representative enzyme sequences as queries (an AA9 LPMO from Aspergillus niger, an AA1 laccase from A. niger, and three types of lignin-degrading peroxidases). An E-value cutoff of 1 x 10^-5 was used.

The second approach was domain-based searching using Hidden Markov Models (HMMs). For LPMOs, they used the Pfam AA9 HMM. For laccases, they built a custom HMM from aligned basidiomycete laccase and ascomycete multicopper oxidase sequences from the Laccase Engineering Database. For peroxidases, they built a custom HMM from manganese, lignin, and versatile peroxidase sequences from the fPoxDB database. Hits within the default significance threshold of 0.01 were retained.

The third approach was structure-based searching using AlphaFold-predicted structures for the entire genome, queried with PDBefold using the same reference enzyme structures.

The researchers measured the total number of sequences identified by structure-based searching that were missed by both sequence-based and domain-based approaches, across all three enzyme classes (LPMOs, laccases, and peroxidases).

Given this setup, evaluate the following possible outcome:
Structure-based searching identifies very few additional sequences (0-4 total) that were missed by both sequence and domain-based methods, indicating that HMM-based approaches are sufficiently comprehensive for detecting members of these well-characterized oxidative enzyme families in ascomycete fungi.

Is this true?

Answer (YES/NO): NO